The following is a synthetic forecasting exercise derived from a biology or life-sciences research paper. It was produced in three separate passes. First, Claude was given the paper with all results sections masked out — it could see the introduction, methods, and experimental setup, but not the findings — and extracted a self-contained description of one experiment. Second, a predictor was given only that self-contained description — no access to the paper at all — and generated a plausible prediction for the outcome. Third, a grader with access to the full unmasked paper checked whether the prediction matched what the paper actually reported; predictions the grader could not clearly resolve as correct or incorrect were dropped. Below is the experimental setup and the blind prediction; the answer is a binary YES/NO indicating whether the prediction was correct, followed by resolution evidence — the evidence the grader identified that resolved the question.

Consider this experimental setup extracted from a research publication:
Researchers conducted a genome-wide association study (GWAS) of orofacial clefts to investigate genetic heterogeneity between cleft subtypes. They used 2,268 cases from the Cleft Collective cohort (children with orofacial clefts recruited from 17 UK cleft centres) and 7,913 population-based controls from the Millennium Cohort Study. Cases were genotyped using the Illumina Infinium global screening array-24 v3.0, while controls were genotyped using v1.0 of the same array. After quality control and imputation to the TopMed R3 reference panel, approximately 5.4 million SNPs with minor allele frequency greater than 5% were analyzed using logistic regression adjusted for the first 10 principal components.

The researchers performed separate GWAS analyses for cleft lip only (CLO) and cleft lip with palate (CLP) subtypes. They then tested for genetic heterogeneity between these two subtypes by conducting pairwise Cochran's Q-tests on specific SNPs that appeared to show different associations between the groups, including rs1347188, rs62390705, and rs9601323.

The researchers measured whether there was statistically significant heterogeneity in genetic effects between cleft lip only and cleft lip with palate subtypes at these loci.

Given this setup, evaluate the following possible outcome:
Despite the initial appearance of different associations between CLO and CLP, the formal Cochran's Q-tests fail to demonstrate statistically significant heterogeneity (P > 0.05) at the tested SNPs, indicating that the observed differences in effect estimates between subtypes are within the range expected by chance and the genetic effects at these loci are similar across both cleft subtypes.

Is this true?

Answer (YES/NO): NO